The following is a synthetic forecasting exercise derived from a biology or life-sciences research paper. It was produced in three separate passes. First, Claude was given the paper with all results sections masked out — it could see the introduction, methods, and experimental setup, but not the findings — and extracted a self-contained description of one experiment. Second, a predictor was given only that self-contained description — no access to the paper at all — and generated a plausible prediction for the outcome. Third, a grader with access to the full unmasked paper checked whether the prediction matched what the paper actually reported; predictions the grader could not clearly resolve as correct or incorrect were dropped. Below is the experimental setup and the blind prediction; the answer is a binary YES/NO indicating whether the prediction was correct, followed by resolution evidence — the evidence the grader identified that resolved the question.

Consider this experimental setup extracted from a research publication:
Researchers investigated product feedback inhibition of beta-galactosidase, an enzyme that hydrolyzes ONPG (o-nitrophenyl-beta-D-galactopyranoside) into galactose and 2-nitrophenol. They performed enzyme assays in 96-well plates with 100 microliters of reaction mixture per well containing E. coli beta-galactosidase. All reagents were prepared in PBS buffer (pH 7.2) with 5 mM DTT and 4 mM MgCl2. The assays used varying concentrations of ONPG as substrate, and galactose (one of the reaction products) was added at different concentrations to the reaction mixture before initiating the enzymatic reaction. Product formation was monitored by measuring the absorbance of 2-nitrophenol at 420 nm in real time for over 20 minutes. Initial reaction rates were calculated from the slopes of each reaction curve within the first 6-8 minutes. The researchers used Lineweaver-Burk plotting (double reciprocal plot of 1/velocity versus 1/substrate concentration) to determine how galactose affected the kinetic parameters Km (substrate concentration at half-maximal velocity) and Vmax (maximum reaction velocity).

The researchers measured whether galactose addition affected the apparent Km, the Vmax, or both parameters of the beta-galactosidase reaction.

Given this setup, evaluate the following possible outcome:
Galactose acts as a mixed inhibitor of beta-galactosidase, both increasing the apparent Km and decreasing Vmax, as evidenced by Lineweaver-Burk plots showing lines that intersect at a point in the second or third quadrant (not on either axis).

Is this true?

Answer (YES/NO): NO